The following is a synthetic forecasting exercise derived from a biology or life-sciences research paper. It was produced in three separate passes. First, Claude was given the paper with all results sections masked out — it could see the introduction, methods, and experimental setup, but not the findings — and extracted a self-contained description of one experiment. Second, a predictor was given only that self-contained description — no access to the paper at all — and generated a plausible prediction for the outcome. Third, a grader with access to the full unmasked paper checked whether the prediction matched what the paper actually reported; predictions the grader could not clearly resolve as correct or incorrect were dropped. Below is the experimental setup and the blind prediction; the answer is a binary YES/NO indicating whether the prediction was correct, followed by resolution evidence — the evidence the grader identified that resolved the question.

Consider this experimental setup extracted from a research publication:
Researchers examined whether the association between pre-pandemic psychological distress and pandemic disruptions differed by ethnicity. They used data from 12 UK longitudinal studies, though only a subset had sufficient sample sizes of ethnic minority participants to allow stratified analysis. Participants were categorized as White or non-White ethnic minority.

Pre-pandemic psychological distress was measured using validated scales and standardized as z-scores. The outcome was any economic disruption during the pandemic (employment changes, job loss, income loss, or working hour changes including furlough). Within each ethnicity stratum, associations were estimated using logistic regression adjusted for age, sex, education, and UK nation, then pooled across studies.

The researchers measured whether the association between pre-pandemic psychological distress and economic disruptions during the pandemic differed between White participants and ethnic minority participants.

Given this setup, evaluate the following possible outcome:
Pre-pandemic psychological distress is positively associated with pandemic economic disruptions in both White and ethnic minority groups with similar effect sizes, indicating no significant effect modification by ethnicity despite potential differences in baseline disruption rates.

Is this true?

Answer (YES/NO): YES